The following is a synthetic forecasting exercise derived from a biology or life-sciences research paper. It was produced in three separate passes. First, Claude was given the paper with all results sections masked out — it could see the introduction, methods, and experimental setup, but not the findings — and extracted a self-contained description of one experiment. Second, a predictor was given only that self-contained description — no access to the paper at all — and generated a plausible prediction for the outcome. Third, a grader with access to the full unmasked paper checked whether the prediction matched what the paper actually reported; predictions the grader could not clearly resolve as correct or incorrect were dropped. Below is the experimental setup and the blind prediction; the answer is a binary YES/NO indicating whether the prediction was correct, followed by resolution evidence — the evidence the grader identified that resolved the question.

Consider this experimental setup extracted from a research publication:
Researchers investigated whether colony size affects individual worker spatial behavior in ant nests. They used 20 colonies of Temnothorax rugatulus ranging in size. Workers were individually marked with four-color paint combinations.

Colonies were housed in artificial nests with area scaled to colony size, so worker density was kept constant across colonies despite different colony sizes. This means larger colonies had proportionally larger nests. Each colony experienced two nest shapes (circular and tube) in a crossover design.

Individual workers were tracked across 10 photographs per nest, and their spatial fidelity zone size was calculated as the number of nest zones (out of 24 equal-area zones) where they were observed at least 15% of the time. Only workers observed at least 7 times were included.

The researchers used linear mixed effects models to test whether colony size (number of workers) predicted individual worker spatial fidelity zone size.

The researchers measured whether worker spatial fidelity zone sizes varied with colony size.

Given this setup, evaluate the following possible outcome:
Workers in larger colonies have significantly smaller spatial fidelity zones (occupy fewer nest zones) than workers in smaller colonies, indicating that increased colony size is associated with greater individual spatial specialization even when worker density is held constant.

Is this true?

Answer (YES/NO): NO